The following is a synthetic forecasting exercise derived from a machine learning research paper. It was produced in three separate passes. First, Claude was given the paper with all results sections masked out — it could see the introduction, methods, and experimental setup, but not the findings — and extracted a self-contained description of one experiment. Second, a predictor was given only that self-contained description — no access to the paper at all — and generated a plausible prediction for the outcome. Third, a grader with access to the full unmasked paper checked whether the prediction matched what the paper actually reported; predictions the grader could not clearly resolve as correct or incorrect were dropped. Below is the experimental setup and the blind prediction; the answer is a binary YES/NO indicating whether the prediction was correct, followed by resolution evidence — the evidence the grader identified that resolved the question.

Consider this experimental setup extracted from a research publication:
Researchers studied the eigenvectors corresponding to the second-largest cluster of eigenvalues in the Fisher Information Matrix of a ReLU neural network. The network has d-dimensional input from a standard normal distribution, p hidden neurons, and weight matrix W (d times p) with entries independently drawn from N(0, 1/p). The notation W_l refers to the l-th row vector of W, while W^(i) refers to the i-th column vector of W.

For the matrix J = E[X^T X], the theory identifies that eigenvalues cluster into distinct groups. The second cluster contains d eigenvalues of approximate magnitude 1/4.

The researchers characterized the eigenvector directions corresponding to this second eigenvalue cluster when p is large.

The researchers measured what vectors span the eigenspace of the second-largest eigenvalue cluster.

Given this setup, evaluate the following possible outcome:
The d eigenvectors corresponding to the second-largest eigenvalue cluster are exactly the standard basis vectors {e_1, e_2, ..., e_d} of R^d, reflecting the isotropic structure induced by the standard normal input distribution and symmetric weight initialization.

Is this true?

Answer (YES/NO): NO